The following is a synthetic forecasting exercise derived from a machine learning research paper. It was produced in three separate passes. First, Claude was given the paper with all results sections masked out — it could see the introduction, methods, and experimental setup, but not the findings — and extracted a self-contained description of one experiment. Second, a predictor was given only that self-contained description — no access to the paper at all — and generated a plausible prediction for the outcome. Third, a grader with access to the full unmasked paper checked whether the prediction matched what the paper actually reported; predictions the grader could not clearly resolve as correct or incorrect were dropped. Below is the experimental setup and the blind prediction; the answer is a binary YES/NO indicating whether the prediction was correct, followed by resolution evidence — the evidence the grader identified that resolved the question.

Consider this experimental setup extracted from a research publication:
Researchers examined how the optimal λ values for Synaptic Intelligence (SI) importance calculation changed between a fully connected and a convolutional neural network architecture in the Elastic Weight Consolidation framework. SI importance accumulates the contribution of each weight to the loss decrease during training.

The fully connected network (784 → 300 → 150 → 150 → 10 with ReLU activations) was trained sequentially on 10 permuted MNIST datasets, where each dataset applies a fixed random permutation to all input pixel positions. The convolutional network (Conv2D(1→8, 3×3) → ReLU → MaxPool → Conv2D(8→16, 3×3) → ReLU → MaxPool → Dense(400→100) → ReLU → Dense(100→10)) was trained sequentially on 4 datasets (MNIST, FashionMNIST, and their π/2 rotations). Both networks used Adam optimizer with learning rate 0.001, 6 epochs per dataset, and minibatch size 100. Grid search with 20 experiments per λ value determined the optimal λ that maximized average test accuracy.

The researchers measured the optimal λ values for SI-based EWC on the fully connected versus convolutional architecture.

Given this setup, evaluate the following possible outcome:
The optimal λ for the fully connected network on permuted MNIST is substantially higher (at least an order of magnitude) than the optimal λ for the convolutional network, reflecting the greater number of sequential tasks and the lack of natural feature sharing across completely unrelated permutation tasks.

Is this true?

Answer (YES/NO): NO